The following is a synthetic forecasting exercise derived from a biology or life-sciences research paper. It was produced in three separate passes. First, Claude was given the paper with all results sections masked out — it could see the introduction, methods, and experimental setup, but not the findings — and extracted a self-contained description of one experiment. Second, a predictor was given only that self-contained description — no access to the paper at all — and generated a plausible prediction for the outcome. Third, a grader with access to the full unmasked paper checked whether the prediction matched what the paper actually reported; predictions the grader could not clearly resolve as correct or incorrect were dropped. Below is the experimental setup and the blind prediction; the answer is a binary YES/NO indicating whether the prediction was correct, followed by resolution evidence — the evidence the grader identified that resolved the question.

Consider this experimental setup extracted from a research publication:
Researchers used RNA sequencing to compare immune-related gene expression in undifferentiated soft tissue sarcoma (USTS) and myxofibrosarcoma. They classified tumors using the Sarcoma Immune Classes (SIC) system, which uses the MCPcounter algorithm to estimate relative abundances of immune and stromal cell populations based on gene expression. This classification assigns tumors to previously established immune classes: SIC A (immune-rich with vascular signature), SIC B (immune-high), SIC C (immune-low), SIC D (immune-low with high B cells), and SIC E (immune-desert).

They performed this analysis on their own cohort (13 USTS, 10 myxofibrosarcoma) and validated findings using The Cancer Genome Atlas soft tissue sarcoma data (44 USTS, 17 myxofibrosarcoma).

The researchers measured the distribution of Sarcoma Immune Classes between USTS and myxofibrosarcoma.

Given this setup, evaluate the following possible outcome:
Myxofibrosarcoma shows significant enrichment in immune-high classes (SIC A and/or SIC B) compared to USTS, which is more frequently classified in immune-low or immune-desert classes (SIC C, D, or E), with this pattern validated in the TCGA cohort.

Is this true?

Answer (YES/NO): NO